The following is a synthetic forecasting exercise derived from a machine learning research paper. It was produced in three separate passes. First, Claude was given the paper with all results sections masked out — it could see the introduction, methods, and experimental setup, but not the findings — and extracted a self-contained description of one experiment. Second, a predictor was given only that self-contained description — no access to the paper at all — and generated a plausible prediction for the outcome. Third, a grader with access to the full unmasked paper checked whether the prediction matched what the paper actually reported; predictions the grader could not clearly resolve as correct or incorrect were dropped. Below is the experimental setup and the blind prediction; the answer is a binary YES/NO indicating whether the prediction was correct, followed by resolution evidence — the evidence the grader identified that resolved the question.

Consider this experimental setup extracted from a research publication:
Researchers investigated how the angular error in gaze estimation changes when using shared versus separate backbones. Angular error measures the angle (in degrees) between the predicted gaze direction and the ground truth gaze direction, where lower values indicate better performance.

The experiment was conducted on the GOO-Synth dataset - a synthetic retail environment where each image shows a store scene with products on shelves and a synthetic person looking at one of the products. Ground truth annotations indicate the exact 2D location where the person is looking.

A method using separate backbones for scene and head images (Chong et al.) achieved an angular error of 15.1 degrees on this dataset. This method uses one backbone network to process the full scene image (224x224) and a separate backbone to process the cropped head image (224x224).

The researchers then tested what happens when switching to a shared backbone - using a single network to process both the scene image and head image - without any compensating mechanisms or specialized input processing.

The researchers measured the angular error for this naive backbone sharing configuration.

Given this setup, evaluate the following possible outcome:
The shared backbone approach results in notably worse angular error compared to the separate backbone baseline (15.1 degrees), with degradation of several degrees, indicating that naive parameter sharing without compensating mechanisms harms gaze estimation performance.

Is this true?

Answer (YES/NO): YES